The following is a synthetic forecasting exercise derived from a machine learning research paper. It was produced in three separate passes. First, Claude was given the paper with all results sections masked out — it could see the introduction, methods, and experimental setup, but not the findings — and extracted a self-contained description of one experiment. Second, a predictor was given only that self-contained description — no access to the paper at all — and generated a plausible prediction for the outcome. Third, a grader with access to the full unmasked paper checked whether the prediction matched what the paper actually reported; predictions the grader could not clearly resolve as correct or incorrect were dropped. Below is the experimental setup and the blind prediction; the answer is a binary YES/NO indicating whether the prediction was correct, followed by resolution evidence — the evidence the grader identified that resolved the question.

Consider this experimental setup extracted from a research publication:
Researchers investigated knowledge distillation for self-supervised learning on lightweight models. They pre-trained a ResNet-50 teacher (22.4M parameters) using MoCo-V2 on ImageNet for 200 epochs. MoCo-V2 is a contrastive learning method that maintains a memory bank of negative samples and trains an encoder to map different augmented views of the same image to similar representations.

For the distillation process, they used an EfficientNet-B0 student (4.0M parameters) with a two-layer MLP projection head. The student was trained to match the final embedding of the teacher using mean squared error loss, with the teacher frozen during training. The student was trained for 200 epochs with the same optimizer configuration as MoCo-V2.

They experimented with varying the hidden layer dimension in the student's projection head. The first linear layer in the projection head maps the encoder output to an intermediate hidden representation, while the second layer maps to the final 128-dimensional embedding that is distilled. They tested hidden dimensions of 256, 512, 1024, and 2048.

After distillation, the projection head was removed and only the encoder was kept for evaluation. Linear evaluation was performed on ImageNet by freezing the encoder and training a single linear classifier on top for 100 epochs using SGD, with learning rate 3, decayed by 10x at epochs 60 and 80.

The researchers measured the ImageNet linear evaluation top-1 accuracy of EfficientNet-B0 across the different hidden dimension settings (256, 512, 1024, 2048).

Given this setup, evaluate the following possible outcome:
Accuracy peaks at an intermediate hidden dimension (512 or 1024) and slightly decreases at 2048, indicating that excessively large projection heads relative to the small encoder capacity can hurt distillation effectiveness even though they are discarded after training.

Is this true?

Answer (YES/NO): NO